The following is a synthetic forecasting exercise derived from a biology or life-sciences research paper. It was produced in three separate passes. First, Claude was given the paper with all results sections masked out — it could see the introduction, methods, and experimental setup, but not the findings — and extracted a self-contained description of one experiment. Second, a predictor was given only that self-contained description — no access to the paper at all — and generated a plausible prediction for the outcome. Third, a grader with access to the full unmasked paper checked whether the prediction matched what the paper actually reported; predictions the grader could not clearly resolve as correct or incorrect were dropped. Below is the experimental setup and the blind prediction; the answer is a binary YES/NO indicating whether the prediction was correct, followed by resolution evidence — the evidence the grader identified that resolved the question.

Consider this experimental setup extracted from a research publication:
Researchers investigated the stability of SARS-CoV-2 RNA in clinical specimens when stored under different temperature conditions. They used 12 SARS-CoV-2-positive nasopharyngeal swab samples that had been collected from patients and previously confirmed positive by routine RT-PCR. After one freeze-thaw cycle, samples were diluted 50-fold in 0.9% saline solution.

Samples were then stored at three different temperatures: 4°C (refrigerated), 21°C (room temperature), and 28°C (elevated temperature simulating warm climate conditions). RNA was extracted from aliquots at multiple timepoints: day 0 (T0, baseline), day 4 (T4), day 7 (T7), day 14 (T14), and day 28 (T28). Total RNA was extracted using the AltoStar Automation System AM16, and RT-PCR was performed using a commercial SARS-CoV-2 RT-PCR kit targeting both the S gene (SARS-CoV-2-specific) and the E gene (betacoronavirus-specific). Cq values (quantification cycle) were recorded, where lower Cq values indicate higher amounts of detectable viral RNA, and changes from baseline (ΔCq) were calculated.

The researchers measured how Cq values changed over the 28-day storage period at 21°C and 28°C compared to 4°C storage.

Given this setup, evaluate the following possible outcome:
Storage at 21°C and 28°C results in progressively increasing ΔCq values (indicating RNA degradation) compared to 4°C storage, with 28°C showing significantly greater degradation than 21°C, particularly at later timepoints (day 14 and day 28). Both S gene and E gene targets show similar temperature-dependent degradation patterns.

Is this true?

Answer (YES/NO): NO